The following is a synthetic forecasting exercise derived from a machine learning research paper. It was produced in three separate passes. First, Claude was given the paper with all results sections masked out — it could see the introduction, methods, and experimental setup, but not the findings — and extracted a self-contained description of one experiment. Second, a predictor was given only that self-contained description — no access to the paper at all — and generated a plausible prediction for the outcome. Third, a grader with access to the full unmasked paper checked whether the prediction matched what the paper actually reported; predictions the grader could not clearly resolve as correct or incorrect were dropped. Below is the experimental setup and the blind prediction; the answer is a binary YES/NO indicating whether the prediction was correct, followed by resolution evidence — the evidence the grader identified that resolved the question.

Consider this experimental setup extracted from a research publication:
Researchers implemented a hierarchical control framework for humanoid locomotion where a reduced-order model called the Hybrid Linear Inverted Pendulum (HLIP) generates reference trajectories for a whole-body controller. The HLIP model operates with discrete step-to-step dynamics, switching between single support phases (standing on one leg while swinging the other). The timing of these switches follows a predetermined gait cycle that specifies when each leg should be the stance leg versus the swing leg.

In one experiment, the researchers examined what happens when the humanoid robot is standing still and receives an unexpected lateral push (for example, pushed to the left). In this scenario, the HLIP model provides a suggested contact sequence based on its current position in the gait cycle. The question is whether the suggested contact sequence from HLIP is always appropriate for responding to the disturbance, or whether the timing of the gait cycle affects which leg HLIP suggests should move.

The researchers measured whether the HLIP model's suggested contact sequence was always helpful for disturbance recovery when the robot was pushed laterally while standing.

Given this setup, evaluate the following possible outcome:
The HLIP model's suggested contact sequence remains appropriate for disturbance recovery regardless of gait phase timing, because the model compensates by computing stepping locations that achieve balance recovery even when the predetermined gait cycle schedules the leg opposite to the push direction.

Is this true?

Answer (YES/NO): NO